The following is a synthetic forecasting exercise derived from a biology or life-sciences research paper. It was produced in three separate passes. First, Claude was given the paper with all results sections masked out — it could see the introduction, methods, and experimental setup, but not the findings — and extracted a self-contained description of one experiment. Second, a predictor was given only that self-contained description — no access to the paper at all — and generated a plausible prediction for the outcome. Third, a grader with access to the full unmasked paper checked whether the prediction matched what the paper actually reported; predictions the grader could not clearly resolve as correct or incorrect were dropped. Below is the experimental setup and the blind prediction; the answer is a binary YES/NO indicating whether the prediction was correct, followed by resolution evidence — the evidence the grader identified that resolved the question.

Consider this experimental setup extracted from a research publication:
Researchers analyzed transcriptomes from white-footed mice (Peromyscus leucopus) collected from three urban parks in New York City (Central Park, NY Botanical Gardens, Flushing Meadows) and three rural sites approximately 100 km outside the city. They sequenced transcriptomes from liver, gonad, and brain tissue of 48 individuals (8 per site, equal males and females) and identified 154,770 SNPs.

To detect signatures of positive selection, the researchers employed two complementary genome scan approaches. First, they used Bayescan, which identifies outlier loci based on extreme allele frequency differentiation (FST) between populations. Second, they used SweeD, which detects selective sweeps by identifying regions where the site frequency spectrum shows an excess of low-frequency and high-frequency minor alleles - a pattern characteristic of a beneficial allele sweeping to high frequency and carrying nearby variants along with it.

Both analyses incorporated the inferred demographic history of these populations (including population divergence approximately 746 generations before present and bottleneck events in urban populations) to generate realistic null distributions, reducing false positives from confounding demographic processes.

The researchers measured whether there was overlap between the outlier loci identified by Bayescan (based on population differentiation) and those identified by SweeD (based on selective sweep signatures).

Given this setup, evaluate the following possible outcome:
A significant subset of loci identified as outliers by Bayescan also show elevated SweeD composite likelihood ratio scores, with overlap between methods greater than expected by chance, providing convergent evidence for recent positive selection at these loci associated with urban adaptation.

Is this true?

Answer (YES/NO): NO